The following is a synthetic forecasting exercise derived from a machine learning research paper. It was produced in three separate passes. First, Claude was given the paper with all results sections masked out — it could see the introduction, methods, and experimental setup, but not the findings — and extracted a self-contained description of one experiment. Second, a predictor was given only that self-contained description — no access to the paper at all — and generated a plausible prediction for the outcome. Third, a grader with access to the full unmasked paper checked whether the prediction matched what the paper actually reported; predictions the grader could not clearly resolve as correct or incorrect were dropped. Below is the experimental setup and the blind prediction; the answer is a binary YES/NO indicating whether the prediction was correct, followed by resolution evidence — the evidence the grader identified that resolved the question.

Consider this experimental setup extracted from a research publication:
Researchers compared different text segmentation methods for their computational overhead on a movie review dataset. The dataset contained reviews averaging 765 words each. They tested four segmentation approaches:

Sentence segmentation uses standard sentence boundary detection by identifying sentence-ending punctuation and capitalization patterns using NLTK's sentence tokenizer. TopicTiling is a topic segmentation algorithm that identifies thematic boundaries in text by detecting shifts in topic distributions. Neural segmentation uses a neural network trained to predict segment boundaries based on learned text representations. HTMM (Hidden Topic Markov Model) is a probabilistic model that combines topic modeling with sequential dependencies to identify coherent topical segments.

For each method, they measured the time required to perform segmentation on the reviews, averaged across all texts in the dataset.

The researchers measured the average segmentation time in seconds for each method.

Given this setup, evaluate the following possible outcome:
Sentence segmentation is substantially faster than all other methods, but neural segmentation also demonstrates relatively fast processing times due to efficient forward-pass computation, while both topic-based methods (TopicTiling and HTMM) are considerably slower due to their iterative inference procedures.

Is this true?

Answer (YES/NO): NO